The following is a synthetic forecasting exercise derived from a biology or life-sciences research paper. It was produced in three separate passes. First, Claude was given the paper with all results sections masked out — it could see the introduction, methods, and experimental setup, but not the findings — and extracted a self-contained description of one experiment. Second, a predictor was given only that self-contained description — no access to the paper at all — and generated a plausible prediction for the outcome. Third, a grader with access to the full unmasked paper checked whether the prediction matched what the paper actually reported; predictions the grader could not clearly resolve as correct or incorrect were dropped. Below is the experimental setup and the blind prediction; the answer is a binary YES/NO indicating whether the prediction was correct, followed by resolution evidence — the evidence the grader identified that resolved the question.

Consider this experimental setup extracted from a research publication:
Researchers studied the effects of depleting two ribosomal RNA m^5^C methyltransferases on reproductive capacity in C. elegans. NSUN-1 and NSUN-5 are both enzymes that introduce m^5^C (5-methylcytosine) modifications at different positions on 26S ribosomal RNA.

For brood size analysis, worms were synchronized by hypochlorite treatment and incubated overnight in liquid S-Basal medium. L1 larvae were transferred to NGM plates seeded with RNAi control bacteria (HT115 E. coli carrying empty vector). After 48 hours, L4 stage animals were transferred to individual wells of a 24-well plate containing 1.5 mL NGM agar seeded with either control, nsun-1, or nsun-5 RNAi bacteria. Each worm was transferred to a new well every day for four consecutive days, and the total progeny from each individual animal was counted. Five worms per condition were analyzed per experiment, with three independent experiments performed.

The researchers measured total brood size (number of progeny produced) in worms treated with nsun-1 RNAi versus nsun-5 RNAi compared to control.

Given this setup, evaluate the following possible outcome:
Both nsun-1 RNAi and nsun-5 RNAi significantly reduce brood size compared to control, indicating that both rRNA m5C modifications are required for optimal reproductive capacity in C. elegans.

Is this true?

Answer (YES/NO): NO